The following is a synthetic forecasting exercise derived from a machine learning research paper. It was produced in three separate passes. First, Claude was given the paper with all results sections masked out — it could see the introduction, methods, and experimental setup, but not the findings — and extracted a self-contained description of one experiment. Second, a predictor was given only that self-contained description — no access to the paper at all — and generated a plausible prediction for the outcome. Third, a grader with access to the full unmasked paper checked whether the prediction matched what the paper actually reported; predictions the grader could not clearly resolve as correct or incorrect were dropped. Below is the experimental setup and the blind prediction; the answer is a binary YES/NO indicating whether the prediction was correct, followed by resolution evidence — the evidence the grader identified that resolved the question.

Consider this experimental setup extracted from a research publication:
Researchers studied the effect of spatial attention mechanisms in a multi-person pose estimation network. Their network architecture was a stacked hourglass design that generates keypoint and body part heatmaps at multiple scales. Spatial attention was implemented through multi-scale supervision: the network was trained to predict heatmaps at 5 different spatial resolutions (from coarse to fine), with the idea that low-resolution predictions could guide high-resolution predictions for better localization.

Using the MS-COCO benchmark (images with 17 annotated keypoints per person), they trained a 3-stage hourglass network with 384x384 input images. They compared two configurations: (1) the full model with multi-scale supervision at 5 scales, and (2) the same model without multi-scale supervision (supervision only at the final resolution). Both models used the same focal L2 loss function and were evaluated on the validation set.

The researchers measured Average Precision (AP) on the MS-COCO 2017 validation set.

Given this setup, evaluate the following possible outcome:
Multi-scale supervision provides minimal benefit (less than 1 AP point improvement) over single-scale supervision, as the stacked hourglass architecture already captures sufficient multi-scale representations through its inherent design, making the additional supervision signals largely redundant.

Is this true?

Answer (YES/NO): NO